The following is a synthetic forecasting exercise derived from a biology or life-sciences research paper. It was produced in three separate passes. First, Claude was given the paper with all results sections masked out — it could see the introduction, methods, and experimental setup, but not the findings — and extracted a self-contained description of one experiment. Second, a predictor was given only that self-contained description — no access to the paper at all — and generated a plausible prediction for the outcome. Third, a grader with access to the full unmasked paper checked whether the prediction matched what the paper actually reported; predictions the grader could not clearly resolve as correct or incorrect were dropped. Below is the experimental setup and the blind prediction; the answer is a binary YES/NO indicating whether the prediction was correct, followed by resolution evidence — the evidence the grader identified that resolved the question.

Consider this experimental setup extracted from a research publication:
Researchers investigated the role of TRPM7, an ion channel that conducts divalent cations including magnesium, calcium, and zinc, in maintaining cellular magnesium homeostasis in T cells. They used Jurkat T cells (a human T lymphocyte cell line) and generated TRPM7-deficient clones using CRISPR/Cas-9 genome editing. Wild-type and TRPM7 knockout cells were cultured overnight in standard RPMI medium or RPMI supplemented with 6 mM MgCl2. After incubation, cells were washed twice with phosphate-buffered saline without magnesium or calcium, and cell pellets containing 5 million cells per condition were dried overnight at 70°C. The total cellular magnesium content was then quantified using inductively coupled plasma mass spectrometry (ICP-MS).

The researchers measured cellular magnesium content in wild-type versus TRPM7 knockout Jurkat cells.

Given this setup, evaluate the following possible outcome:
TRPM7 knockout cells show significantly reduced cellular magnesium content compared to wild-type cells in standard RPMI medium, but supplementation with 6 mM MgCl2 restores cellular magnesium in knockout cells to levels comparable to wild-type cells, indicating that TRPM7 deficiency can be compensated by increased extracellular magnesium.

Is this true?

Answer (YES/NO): YES